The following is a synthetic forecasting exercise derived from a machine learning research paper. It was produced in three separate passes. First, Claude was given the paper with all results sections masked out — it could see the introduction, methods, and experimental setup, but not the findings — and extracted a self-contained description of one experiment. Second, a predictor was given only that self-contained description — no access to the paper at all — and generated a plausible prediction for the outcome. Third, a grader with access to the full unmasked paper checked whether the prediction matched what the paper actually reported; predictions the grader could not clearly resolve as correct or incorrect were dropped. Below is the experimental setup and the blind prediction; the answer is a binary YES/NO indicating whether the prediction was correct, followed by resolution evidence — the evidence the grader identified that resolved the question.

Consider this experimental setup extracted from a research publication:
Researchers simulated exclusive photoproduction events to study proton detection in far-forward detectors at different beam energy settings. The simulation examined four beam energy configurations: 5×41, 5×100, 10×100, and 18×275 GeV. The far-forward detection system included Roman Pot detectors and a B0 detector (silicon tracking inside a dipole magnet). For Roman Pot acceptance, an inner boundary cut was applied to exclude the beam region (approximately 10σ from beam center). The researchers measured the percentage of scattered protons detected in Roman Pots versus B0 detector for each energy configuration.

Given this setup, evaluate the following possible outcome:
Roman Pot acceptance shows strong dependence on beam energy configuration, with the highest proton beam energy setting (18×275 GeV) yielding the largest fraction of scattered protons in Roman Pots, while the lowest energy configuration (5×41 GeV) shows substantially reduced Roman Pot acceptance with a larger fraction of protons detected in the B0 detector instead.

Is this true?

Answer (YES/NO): NO